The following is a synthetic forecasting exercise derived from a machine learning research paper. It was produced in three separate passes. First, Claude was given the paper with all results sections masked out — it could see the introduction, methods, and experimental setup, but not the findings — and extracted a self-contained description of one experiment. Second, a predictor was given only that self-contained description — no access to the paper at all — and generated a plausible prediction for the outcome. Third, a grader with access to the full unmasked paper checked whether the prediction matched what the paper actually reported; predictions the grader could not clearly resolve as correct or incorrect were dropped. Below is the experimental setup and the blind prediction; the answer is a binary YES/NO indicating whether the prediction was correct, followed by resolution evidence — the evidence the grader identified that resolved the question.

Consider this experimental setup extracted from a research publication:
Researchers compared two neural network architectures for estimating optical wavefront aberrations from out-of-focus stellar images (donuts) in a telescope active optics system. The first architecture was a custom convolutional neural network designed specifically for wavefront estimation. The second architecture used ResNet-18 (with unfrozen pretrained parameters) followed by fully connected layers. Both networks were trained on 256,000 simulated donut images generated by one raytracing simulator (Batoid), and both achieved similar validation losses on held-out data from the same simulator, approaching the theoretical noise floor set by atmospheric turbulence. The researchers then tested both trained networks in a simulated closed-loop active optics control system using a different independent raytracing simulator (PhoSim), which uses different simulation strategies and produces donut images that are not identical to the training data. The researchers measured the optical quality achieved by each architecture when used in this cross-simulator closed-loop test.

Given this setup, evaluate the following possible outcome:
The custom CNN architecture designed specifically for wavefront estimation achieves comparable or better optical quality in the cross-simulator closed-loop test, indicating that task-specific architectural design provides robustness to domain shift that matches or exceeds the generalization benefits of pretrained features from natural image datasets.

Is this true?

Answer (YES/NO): NO